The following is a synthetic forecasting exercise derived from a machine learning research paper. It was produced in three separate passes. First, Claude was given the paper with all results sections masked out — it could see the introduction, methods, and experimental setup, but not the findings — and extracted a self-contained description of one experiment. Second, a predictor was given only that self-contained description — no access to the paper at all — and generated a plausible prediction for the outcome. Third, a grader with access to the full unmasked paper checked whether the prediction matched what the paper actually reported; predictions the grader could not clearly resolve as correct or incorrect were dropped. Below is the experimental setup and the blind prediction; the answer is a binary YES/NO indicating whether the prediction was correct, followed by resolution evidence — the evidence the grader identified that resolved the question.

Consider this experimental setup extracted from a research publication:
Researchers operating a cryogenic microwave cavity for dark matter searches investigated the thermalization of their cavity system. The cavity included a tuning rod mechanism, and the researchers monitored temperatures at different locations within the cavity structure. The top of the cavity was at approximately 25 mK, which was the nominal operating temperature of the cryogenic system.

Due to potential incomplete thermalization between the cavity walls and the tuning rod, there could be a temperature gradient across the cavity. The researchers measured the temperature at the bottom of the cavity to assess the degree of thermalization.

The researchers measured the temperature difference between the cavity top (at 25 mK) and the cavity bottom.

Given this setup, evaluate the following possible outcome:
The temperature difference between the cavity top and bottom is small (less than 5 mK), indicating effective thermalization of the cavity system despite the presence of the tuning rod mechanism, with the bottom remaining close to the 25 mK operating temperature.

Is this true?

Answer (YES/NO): NO